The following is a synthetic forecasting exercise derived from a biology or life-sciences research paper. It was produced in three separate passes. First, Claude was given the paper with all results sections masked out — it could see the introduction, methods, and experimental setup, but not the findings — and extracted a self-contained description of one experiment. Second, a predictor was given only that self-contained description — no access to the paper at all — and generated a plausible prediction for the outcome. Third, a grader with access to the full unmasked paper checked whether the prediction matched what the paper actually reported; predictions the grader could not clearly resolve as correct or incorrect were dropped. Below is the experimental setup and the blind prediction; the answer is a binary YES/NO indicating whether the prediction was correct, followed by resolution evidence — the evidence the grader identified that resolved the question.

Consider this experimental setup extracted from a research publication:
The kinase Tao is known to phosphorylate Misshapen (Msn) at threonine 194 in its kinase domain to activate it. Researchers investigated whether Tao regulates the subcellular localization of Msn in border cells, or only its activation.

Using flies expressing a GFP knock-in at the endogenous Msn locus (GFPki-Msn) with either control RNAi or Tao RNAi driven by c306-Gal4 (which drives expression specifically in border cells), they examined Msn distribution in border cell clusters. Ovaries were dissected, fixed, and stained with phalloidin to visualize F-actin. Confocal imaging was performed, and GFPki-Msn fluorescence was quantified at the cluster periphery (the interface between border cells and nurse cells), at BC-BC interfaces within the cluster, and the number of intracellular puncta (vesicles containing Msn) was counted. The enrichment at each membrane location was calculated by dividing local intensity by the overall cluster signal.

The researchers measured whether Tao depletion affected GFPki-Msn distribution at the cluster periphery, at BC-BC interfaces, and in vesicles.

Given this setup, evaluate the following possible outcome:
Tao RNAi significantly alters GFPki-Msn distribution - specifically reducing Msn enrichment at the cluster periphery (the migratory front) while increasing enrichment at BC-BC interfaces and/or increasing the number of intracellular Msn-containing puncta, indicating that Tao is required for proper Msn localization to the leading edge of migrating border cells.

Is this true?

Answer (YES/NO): NO